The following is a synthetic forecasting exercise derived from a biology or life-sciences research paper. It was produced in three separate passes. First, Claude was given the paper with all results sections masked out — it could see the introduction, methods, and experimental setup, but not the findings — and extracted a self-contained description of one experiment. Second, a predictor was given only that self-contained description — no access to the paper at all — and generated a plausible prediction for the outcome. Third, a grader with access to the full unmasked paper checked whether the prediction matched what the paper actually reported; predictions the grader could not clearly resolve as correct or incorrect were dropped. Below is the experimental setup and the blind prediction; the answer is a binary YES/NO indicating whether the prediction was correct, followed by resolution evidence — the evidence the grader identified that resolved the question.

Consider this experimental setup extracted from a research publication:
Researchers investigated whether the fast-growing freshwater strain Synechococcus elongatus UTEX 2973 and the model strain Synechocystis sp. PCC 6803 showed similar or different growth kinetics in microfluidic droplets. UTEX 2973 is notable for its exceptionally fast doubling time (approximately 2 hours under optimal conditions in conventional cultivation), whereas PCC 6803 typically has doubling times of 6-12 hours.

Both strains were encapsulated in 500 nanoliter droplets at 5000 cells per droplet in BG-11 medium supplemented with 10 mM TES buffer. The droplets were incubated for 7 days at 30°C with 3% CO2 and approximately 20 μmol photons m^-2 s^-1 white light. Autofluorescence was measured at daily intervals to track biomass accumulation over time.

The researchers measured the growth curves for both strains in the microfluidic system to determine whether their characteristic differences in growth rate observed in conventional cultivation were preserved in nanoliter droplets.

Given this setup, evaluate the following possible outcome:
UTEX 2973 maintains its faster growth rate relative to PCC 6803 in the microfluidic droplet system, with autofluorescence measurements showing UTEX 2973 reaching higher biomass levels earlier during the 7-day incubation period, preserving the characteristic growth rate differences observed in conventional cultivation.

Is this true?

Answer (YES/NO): YES